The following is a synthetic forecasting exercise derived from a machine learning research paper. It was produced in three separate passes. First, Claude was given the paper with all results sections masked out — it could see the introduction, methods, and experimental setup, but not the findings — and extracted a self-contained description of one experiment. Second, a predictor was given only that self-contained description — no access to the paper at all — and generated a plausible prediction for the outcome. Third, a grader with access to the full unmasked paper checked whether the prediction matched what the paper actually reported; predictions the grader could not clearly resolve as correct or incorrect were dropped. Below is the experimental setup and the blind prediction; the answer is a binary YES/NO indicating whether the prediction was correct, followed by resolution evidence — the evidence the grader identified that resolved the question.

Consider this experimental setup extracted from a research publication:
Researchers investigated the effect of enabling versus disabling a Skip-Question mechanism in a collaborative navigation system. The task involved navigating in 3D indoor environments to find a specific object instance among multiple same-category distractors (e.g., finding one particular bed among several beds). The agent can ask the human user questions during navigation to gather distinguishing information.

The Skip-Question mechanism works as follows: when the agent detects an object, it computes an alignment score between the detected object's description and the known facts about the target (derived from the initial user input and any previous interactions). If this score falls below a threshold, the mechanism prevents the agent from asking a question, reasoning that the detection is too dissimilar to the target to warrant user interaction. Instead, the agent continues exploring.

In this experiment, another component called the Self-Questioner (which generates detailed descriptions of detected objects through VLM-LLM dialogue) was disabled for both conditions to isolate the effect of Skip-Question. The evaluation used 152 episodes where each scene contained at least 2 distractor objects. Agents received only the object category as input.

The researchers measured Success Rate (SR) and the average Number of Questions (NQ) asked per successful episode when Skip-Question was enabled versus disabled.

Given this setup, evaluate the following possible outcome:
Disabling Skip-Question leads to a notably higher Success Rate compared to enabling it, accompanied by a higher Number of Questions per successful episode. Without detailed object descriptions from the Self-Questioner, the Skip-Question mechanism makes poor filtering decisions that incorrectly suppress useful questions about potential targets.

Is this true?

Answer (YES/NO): NO